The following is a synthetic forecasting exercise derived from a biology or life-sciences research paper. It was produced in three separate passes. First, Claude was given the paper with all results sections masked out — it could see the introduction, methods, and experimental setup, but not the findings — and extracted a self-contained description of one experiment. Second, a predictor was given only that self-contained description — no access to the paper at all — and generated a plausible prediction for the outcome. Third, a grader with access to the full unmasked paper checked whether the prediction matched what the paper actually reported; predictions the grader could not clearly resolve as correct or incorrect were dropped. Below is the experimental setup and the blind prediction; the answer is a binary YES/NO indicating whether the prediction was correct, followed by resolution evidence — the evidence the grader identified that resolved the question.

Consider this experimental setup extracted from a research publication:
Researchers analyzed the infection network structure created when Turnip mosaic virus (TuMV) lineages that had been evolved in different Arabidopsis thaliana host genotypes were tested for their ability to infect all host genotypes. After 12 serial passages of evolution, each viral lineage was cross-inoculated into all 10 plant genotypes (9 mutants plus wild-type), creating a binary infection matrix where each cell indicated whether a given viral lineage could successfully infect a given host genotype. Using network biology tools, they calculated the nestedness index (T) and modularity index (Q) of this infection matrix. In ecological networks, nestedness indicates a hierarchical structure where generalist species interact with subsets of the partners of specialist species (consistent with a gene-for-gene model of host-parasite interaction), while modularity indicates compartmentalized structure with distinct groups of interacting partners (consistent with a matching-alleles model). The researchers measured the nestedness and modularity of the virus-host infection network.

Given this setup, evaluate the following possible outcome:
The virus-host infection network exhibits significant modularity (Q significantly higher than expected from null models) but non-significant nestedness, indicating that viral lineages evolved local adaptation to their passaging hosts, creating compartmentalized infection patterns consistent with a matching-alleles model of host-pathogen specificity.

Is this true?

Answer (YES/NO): NO